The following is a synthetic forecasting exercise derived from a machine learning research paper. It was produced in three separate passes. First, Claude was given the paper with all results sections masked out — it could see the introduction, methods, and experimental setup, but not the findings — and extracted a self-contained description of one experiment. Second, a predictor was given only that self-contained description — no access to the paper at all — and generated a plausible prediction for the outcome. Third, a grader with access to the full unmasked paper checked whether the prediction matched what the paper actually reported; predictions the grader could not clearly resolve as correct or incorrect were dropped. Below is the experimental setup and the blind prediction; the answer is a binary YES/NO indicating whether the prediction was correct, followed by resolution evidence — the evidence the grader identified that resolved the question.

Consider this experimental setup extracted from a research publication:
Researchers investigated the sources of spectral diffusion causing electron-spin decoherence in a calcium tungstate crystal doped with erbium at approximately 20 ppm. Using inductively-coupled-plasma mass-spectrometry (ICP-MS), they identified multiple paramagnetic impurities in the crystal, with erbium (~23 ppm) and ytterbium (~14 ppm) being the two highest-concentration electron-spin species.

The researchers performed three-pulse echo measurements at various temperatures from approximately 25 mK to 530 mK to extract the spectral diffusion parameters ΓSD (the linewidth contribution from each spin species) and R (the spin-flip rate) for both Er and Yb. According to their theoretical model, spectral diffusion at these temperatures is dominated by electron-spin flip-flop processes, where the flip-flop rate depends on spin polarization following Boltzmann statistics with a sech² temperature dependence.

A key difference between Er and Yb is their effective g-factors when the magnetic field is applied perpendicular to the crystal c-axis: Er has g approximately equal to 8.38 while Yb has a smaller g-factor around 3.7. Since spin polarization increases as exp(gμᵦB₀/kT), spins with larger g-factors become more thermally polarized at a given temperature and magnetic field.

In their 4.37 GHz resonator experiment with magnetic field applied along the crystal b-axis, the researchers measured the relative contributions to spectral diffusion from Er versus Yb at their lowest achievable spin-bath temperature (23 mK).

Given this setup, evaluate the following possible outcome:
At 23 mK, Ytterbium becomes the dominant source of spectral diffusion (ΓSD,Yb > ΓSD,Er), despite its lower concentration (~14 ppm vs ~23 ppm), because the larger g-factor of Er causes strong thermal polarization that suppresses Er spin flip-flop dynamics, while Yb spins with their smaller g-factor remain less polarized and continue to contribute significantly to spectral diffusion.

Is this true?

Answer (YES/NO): YES